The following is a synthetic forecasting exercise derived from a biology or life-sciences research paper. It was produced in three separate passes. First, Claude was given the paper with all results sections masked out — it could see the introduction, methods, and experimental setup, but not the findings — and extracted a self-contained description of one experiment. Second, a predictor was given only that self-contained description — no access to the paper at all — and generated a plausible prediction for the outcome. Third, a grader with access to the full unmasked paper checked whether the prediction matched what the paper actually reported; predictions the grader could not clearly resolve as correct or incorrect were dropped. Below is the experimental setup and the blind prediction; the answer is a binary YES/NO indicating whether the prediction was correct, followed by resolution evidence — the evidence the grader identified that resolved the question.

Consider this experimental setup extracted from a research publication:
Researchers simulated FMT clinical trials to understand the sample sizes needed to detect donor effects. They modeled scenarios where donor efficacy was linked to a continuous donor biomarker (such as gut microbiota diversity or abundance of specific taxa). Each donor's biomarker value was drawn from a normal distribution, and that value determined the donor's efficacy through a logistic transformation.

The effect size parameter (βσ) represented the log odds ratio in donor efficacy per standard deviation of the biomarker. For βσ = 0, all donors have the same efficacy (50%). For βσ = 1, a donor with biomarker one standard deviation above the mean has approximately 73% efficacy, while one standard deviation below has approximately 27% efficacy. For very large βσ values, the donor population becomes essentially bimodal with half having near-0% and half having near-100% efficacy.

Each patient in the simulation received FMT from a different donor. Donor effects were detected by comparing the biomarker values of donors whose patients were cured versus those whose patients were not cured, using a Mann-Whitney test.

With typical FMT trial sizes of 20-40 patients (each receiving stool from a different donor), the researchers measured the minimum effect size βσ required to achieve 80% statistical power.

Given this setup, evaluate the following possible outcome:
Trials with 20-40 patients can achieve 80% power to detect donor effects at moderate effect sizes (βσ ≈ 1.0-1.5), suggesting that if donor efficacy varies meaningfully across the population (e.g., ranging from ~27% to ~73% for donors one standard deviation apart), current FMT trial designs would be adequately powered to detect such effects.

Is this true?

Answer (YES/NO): NO